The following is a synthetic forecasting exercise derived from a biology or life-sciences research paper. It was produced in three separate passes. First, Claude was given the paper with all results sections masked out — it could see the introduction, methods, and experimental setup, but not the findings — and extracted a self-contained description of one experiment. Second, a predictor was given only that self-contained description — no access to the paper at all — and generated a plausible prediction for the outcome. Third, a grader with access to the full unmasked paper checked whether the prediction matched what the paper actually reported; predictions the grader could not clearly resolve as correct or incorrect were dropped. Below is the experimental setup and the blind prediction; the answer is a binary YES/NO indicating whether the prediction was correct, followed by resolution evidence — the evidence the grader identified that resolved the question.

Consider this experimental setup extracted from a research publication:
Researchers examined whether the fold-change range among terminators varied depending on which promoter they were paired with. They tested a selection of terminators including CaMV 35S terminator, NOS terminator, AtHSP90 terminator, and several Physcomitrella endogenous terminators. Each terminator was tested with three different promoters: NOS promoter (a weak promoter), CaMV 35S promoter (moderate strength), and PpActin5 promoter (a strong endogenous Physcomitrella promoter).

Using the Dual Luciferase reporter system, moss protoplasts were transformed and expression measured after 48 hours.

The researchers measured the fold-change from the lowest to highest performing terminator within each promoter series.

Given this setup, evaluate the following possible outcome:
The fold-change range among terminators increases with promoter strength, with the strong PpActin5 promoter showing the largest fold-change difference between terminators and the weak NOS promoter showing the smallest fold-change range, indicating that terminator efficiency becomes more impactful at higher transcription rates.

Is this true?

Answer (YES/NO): NO